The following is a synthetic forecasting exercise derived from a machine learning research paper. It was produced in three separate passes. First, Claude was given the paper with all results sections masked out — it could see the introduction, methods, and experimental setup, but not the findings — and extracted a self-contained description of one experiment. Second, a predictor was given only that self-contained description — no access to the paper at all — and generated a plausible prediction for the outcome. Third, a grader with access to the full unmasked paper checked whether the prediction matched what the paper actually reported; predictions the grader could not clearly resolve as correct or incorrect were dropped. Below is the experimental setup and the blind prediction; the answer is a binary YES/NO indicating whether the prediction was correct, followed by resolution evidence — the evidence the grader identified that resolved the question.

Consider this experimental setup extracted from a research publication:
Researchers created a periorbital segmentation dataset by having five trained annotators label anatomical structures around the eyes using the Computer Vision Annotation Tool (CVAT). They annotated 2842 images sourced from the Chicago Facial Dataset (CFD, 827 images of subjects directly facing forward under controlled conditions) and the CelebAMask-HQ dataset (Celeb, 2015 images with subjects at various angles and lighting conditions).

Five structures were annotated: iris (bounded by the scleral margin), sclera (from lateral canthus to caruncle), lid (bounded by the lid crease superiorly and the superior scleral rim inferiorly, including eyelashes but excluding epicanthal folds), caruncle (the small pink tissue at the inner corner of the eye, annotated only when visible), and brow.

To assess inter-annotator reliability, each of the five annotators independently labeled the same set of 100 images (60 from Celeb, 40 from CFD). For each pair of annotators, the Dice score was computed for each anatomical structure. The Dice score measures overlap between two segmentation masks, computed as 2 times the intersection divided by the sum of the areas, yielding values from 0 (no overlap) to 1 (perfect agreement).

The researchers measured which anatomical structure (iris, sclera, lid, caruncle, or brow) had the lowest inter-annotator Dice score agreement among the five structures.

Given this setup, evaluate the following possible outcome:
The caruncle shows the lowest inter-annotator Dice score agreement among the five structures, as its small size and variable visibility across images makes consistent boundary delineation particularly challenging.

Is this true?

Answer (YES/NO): YES